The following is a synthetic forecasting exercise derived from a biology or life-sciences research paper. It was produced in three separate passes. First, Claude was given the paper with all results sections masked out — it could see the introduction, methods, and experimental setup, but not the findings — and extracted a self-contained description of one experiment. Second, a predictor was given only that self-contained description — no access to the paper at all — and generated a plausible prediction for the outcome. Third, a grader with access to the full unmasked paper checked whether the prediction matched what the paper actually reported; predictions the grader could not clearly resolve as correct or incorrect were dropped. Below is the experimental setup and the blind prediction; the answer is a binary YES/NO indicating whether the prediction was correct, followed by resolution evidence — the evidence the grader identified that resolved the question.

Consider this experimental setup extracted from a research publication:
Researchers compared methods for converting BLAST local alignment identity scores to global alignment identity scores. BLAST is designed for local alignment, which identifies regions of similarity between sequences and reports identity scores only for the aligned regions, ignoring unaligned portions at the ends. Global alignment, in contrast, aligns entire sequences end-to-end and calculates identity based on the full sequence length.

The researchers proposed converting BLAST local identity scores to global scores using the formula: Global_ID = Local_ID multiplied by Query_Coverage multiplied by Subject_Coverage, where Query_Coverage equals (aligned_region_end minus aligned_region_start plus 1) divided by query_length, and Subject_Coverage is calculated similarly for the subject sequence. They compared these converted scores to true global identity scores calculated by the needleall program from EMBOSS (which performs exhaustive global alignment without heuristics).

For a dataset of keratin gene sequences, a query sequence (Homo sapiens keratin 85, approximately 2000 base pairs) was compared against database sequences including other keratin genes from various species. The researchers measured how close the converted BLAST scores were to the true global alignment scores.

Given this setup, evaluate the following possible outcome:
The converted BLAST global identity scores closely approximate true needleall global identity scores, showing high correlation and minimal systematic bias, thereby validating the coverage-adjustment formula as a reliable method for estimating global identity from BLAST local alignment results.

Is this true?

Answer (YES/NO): YES